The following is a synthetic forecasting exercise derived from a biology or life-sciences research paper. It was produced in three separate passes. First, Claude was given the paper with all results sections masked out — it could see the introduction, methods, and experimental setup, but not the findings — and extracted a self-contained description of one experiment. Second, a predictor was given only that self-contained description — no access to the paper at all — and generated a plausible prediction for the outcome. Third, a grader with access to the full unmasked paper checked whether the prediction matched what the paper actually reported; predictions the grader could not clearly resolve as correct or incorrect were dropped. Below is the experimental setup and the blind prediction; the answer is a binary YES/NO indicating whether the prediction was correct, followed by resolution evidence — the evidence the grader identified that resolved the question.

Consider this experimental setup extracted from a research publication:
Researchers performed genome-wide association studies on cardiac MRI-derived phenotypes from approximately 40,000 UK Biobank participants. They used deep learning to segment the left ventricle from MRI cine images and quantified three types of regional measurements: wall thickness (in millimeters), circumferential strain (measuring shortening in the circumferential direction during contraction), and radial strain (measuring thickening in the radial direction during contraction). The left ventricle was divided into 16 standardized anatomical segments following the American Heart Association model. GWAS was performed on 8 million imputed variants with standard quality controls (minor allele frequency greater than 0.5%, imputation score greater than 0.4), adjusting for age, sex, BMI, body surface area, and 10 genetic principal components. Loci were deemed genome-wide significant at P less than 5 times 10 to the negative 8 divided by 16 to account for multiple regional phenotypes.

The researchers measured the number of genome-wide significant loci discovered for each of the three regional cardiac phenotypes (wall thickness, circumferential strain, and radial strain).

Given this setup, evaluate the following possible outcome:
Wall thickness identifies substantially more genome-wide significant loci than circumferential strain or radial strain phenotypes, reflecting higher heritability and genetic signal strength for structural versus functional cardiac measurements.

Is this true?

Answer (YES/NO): NO